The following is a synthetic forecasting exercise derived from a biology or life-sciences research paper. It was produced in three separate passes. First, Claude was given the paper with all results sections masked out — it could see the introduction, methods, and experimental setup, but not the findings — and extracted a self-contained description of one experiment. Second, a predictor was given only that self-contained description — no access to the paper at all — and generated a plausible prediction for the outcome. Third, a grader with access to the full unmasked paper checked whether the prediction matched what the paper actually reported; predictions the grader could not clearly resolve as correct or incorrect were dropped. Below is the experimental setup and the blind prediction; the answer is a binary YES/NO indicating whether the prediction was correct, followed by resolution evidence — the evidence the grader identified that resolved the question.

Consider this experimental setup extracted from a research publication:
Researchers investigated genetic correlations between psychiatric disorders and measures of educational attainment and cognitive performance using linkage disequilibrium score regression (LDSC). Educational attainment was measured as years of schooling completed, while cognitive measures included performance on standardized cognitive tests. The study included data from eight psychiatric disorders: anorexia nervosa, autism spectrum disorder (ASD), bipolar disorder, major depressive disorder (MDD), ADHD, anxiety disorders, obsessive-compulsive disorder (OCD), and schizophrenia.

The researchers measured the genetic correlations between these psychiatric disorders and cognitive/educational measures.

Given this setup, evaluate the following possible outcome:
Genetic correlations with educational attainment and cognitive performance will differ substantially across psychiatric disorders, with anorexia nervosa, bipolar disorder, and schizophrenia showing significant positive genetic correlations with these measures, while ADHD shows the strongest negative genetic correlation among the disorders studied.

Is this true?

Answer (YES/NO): NO